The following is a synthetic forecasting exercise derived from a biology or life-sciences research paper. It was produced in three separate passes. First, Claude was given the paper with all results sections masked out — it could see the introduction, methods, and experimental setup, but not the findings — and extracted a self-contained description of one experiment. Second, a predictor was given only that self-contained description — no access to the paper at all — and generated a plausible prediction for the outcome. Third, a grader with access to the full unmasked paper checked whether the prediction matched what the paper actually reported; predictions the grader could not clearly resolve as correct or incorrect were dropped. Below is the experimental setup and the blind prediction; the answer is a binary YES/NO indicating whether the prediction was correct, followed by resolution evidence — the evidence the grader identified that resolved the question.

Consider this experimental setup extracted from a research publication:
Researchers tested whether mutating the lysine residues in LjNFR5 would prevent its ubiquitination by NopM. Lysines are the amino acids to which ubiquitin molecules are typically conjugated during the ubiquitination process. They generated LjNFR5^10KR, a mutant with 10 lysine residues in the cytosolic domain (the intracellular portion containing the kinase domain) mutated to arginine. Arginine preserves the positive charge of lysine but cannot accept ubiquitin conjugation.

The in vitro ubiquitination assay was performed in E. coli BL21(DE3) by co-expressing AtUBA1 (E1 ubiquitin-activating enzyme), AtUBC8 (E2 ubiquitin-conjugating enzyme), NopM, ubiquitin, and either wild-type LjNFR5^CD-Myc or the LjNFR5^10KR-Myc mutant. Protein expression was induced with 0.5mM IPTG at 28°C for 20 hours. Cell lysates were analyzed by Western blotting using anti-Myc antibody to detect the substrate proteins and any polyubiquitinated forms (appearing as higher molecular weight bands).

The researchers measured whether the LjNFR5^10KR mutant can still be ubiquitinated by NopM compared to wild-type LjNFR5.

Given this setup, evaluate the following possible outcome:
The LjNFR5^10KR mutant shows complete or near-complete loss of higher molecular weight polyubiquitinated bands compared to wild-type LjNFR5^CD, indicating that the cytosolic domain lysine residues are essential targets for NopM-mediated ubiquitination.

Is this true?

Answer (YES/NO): NO